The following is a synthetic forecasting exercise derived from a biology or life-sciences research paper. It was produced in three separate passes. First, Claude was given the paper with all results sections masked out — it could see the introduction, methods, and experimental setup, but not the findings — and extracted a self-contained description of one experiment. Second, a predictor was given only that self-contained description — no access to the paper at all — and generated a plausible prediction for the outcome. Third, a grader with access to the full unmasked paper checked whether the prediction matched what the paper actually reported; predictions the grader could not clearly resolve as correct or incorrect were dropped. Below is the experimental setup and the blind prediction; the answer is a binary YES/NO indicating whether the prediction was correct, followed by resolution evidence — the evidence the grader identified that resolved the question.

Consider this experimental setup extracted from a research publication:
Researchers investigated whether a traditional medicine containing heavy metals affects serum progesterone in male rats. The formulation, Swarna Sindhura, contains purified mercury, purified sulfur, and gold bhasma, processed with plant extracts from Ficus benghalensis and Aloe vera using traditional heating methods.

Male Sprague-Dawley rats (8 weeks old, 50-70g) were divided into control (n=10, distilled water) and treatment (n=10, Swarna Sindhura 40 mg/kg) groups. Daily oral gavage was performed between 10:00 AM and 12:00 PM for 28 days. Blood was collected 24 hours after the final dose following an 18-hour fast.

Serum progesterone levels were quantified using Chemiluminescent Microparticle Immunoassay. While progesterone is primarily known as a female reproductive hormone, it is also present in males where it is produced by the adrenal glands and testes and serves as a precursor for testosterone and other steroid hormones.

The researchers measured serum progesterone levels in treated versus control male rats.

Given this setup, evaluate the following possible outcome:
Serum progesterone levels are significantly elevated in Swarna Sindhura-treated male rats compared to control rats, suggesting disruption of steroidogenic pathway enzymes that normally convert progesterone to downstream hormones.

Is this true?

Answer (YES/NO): NO